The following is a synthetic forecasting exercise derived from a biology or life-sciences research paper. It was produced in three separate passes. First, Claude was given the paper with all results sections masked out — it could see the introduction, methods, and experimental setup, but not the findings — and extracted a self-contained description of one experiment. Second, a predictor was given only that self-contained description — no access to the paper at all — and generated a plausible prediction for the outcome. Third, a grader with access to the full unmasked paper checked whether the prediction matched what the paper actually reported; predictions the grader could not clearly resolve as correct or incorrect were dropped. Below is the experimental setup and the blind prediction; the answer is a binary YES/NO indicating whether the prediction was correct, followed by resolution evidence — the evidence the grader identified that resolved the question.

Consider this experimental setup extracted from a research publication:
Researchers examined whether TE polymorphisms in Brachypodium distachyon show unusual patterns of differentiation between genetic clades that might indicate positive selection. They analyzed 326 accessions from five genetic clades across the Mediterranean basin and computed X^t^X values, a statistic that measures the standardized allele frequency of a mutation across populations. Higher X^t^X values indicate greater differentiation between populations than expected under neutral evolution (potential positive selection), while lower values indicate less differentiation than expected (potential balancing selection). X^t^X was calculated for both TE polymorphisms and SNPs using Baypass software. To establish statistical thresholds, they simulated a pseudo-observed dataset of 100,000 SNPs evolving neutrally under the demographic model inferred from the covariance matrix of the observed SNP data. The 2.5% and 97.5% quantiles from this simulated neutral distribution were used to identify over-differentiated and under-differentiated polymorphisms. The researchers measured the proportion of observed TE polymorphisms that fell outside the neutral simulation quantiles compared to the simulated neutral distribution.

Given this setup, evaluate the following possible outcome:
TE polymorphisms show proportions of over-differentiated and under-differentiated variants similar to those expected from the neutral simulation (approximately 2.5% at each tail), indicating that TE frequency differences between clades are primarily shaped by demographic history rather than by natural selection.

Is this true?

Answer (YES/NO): NO